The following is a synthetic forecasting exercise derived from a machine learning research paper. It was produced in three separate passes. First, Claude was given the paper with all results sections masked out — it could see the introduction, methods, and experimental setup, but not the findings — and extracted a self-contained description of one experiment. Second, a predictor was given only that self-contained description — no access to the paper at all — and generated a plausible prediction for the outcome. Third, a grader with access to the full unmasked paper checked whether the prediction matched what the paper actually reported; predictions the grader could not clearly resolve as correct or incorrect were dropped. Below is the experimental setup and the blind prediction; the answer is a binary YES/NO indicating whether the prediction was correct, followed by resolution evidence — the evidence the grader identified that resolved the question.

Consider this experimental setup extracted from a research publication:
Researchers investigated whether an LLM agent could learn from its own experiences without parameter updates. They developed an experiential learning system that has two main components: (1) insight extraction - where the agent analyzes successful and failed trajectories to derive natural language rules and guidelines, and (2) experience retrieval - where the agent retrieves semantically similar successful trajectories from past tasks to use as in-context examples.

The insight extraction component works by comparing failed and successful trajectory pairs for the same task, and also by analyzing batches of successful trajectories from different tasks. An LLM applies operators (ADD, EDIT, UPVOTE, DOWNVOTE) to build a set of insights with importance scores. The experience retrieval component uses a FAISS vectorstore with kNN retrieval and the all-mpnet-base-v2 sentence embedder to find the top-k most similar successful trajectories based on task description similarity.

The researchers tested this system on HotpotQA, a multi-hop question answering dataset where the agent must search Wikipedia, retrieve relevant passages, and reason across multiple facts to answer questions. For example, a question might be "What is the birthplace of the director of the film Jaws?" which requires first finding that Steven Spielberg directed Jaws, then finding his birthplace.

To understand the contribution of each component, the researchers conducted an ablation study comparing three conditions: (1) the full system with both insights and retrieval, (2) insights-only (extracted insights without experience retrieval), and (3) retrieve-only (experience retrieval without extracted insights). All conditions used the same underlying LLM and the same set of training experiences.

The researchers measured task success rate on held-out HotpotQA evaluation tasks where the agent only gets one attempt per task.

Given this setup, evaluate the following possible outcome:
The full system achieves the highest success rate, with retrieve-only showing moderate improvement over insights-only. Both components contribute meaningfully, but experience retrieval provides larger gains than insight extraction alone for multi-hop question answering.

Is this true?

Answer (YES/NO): NO